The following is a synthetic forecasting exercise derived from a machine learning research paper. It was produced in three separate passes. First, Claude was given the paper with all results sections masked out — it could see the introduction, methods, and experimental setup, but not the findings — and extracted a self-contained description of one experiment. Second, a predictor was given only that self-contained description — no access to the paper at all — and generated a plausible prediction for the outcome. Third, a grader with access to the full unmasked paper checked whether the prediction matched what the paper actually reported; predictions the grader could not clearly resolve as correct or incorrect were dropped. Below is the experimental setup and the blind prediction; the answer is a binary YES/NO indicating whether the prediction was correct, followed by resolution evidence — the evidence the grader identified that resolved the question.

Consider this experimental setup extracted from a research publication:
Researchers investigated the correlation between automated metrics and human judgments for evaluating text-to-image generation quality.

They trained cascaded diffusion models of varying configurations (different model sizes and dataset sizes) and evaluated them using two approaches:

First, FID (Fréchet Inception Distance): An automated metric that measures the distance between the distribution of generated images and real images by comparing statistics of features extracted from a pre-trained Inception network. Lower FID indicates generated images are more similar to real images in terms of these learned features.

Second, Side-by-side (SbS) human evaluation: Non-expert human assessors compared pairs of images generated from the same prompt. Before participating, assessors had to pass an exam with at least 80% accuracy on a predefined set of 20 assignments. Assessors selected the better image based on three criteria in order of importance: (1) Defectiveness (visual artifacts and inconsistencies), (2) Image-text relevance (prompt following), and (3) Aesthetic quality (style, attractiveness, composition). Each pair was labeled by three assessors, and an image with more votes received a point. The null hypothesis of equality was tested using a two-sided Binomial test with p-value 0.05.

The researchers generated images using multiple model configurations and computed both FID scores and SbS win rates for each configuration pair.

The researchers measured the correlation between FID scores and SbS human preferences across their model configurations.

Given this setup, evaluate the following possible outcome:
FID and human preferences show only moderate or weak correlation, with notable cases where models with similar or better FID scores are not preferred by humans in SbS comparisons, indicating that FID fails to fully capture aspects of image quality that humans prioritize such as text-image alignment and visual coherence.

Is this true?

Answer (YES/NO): YES